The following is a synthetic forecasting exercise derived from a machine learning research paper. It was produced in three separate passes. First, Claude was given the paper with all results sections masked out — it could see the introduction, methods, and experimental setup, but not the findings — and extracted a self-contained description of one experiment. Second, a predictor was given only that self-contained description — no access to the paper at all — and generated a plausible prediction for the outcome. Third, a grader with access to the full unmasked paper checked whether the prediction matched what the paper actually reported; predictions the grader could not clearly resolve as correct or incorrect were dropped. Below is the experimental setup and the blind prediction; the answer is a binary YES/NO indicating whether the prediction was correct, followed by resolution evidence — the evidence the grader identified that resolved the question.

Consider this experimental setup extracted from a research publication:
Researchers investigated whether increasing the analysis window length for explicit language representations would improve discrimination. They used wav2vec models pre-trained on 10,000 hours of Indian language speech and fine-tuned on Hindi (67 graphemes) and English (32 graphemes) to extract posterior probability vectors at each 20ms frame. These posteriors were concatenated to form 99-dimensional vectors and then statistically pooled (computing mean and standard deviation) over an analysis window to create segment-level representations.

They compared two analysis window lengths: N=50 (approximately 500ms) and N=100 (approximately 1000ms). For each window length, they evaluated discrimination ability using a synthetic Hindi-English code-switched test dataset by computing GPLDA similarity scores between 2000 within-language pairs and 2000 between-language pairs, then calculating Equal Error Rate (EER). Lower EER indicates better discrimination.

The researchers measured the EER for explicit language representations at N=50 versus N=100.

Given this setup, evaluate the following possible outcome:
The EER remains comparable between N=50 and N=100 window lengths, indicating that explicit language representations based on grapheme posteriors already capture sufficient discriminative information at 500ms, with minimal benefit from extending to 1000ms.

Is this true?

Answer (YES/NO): NO